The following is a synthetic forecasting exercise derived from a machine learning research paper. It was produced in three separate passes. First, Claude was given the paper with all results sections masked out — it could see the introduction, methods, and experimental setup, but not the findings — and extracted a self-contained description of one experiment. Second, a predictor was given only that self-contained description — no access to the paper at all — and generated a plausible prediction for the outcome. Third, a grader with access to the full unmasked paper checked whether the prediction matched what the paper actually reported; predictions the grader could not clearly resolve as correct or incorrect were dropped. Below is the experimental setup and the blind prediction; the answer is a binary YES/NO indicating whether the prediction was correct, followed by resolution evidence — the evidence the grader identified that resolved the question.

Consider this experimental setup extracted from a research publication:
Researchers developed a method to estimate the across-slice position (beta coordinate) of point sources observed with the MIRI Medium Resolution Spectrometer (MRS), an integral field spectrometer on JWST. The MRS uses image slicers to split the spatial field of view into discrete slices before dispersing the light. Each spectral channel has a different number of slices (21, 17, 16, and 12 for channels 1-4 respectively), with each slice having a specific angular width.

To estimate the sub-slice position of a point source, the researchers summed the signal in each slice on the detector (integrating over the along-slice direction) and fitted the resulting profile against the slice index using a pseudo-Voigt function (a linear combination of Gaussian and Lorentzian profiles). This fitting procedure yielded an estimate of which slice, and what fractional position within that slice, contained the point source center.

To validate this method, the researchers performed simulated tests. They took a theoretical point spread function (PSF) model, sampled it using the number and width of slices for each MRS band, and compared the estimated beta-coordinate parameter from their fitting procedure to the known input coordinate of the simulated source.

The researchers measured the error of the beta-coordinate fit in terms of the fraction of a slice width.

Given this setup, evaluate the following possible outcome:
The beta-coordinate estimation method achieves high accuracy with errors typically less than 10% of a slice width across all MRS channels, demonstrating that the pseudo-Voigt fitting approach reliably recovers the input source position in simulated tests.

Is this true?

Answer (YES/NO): YES